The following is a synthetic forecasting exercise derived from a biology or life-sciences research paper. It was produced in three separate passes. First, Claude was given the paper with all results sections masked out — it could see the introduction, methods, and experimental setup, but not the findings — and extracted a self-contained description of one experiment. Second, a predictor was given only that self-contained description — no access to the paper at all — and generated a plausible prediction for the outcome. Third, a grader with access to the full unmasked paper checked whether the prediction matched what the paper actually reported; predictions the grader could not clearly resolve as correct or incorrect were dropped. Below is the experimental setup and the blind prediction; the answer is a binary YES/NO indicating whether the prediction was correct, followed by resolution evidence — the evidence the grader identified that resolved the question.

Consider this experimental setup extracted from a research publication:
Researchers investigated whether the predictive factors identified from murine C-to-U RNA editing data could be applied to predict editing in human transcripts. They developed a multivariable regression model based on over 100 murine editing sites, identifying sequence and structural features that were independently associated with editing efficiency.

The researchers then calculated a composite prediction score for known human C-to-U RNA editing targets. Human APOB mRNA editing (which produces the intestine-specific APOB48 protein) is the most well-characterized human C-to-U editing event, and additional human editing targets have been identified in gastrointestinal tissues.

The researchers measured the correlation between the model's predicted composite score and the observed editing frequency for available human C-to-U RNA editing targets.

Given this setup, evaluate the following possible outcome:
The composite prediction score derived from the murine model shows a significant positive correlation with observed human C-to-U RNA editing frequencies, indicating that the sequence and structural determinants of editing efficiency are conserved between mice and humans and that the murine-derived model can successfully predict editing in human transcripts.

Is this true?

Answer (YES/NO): YES